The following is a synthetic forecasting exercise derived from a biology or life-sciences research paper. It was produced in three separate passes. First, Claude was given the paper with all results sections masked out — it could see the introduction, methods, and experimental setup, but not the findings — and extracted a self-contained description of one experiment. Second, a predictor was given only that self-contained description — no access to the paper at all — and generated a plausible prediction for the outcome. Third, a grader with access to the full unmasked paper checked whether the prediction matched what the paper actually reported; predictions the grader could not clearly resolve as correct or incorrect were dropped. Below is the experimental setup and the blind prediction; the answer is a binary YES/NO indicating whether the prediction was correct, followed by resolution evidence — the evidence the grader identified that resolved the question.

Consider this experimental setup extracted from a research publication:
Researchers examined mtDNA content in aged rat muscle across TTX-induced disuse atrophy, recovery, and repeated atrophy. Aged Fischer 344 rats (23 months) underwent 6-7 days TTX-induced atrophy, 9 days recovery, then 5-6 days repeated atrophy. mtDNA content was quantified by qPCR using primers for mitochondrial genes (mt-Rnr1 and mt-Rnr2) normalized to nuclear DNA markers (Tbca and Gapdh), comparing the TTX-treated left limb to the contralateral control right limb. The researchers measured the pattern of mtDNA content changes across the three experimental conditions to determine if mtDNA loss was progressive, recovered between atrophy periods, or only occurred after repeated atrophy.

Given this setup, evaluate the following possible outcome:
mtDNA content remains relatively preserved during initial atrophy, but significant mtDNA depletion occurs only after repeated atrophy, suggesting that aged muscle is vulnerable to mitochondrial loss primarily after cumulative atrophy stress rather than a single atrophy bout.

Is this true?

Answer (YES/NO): NO